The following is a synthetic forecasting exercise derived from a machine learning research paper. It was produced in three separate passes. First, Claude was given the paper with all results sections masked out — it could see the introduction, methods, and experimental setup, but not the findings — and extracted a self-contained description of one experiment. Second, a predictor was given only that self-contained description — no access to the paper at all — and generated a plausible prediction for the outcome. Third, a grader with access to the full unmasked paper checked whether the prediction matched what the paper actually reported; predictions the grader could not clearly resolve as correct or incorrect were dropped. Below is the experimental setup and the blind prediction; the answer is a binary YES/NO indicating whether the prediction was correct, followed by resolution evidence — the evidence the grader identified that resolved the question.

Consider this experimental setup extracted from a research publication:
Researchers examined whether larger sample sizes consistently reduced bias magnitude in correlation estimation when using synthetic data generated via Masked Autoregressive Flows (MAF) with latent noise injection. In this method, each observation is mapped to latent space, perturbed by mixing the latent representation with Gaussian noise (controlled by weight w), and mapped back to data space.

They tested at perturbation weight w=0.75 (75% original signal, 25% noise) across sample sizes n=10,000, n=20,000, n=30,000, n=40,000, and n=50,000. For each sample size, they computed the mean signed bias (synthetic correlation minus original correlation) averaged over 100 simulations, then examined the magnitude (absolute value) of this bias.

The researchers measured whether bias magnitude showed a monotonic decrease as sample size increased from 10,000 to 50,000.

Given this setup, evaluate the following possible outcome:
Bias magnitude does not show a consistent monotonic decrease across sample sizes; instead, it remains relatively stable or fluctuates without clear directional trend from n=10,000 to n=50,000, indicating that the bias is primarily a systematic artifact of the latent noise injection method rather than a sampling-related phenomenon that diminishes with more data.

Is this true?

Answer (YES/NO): YES